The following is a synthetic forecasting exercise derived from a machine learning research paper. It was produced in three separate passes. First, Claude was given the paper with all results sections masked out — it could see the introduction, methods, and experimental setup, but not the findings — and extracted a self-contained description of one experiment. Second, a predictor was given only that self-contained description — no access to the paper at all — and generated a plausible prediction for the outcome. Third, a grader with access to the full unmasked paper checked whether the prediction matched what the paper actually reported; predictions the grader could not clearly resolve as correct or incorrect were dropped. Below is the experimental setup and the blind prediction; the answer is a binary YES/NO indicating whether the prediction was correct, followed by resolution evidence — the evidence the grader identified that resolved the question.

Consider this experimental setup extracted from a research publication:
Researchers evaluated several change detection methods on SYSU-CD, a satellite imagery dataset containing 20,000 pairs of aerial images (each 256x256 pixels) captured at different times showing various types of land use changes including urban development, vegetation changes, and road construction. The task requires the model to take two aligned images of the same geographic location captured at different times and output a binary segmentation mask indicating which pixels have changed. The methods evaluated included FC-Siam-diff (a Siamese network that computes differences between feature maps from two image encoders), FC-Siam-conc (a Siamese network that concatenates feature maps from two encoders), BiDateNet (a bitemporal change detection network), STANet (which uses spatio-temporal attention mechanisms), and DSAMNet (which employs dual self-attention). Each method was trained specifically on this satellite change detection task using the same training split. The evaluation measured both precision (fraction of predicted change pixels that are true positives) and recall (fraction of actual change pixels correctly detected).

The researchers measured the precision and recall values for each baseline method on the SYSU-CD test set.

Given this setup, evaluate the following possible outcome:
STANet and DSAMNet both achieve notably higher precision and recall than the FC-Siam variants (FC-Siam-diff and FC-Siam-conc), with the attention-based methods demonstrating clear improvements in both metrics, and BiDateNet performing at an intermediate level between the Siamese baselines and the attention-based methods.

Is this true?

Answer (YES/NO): NO